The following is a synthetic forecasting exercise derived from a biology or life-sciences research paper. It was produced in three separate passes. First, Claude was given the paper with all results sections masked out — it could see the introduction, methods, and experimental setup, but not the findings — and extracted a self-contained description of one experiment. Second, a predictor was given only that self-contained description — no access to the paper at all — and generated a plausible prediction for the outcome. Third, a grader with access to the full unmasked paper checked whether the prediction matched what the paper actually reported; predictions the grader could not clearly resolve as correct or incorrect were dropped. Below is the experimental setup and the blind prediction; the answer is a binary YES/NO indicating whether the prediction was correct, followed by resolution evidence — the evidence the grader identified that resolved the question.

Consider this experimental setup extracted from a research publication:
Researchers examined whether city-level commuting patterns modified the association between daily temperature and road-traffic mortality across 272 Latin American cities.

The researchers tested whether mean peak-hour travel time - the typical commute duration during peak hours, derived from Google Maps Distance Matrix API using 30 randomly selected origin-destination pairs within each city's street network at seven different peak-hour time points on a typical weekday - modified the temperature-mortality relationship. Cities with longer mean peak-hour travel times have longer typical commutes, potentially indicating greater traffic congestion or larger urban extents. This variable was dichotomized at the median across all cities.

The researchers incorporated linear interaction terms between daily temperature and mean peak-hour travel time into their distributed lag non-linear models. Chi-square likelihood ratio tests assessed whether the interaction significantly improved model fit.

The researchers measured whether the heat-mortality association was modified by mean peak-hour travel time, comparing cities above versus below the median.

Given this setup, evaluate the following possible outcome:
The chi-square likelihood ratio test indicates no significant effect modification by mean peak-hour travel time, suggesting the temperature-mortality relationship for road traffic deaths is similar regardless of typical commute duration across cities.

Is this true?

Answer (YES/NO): NO